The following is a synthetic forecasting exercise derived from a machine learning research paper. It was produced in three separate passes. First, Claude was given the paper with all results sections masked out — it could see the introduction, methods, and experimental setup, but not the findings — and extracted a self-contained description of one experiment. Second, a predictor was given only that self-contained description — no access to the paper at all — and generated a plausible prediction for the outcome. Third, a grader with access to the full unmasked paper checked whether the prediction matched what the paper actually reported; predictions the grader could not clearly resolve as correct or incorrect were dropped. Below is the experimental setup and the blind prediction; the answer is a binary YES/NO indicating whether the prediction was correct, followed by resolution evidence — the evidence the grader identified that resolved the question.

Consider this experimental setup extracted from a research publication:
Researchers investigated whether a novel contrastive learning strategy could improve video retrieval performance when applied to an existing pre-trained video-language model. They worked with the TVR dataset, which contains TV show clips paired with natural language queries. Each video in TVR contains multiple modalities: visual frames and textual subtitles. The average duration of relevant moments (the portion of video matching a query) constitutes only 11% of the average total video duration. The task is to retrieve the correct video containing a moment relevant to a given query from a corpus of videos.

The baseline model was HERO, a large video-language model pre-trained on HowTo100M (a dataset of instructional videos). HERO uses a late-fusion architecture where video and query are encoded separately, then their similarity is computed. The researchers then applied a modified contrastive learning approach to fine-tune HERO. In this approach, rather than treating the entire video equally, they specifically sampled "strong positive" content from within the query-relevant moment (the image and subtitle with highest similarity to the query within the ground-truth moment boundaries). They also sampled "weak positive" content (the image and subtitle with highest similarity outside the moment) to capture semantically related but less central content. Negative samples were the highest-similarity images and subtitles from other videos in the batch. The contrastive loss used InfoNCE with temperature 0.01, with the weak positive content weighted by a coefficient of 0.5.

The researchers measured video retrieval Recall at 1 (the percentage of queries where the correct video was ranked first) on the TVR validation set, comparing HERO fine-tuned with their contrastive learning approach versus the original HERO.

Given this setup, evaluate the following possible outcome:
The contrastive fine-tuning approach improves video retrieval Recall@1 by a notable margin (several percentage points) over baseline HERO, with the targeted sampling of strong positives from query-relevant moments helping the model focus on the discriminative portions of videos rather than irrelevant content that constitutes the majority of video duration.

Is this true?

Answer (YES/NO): YES